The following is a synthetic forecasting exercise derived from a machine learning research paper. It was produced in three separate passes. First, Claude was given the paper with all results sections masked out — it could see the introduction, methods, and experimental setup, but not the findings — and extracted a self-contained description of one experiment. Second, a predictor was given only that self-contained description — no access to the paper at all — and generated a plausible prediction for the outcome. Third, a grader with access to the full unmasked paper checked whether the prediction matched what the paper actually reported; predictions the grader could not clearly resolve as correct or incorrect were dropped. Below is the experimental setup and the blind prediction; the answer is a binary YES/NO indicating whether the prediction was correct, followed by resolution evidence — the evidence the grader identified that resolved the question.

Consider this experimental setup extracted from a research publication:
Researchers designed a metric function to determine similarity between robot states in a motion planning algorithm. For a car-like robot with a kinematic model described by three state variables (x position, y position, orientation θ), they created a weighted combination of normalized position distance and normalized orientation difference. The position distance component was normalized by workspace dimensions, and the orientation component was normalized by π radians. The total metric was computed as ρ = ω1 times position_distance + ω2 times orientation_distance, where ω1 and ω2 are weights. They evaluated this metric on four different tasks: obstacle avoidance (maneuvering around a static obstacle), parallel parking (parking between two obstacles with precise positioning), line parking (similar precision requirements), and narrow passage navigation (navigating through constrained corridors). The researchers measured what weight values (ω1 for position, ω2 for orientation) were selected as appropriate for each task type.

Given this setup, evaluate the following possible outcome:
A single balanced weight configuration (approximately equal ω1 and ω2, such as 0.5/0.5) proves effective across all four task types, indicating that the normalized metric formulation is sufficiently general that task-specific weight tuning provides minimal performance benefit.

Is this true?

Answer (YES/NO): NO